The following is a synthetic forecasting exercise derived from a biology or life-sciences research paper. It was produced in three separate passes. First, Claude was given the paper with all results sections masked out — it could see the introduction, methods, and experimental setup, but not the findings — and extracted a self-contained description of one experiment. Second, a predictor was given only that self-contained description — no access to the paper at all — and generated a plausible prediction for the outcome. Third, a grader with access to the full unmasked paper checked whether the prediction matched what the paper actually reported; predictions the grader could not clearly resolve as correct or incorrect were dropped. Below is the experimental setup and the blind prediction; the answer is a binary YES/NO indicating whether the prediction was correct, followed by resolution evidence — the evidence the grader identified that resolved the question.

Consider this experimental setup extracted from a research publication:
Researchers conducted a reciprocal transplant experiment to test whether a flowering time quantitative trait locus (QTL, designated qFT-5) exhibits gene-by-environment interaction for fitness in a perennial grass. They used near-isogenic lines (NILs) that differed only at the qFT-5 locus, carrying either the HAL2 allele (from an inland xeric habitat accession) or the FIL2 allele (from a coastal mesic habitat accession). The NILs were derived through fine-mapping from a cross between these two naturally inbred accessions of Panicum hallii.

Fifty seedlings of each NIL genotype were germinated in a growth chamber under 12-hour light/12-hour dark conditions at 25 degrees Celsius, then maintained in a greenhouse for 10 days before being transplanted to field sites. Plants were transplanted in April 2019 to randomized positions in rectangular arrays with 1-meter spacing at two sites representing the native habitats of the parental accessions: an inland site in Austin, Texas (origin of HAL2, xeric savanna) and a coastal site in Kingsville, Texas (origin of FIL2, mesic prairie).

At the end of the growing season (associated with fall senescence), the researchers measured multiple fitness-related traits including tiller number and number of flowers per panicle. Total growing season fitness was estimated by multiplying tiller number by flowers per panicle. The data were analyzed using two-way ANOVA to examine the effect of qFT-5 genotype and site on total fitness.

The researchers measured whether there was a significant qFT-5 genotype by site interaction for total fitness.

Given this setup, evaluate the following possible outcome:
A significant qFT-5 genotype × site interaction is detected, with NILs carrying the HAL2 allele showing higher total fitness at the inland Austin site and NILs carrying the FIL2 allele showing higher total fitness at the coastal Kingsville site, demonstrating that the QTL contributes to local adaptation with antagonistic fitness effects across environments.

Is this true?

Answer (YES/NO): NO